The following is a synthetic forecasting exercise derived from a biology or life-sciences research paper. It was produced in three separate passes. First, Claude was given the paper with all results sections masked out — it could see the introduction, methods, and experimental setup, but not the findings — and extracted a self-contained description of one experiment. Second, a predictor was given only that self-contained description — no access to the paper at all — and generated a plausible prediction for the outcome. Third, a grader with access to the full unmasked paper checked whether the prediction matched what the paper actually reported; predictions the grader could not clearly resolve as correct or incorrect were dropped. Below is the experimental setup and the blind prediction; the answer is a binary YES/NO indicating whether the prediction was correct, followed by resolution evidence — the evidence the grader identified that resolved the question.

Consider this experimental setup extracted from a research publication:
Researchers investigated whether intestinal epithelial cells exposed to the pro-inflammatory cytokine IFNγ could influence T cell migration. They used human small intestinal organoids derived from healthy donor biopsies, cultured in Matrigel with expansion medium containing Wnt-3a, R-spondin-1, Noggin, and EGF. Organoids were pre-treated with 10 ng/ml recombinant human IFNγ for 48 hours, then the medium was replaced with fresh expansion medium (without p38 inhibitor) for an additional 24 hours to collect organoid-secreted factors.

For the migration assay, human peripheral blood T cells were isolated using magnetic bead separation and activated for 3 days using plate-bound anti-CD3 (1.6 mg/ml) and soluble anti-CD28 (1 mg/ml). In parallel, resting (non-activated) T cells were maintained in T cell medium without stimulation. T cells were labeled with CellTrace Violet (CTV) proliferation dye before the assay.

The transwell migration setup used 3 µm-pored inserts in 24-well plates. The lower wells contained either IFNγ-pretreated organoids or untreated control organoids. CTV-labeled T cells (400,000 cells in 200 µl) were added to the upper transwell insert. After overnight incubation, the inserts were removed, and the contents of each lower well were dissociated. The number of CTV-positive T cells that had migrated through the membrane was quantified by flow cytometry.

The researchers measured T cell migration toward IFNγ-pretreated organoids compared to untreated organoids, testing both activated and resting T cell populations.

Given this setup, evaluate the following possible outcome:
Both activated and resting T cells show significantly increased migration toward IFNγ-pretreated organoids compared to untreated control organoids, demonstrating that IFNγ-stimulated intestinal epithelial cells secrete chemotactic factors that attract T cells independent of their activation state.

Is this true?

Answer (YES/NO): YES